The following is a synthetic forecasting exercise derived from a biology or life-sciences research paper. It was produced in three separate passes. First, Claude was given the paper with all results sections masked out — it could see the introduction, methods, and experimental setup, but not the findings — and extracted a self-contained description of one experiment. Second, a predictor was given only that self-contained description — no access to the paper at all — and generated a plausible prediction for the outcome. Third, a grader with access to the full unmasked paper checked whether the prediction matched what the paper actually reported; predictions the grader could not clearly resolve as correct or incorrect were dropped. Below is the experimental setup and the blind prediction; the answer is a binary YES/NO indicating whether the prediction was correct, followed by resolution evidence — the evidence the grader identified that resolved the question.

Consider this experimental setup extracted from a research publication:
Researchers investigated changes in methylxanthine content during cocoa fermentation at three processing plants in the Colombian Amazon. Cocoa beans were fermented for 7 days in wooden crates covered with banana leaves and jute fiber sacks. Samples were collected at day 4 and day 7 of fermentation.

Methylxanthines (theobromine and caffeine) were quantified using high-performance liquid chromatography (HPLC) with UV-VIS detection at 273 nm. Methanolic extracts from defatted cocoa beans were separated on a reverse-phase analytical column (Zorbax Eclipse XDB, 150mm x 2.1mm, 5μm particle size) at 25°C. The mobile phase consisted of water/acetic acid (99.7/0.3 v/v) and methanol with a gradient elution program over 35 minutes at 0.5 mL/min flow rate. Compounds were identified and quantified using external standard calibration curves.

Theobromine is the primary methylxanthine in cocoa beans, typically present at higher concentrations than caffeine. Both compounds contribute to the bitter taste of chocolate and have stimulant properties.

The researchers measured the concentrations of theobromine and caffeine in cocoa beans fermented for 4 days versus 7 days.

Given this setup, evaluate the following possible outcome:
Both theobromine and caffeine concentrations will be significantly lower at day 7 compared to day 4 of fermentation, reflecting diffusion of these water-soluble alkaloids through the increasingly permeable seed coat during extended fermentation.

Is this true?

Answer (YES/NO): NO